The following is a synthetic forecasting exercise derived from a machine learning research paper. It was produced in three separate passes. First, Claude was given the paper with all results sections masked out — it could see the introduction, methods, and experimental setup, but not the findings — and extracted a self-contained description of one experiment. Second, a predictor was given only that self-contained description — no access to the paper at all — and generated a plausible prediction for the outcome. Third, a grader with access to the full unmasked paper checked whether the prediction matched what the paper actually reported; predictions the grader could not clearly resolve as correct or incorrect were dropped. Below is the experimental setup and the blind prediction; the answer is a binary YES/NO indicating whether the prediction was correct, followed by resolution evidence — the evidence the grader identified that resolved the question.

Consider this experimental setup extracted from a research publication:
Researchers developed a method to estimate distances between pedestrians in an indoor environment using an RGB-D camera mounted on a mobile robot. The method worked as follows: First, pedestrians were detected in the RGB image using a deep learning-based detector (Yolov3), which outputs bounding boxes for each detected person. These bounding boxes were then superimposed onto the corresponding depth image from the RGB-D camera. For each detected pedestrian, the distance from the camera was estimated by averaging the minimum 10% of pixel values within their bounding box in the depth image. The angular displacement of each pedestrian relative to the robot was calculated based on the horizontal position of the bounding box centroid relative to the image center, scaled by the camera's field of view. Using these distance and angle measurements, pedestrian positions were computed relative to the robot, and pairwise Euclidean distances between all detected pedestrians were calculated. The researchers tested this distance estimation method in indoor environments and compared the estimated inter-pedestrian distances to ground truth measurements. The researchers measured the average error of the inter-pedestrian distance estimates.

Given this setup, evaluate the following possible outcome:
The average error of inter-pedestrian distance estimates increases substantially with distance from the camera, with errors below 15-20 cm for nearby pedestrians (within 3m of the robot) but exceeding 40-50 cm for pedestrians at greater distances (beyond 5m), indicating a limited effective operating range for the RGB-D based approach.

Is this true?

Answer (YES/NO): NO